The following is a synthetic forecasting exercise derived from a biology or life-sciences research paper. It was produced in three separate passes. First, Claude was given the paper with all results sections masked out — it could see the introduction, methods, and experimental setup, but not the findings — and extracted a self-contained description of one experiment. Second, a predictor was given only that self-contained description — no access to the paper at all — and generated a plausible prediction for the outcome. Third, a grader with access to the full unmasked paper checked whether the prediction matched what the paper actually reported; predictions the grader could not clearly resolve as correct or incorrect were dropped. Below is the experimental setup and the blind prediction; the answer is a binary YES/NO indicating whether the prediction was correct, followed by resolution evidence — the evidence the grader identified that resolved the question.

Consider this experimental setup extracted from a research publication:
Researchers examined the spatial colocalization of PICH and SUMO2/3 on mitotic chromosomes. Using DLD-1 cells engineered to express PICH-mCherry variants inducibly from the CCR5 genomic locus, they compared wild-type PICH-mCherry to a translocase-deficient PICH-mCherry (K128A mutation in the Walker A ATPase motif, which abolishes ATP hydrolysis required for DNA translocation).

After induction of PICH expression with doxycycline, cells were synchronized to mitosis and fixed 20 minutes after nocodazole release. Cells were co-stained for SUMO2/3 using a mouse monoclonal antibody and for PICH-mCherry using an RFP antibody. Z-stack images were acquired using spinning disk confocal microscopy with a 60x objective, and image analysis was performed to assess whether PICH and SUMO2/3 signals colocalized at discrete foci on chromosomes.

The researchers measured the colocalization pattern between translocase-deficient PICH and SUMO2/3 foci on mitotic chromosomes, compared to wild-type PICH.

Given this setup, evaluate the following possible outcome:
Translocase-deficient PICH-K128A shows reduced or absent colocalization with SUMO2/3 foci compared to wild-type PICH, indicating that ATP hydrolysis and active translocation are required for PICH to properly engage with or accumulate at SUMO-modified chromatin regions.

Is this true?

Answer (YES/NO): NO